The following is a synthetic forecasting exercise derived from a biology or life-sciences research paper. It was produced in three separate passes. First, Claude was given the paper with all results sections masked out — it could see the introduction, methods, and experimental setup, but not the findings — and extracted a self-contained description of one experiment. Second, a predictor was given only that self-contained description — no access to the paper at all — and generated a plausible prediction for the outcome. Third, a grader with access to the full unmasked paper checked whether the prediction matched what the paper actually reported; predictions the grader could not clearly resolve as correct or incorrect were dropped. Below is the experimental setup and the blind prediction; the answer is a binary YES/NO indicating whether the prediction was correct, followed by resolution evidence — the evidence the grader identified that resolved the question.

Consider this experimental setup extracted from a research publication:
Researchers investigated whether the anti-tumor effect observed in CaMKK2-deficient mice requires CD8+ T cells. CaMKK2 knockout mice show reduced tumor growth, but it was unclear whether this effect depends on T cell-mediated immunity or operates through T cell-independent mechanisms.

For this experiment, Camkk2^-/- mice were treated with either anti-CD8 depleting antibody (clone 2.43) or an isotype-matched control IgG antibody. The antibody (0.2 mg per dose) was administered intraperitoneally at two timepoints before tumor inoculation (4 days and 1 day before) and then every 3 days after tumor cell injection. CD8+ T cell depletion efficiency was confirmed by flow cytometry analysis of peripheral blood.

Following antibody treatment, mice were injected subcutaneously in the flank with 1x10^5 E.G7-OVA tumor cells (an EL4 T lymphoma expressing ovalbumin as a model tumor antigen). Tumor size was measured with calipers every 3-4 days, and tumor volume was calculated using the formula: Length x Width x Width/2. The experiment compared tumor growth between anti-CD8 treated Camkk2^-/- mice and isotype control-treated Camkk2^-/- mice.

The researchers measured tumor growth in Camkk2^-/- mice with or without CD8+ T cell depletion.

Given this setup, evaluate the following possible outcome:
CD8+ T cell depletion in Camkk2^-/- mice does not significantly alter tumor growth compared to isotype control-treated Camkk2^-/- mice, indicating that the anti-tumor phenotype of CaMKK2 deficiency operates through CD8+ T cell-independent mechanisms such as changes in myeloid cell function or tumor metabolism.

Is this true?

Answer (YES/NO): NO